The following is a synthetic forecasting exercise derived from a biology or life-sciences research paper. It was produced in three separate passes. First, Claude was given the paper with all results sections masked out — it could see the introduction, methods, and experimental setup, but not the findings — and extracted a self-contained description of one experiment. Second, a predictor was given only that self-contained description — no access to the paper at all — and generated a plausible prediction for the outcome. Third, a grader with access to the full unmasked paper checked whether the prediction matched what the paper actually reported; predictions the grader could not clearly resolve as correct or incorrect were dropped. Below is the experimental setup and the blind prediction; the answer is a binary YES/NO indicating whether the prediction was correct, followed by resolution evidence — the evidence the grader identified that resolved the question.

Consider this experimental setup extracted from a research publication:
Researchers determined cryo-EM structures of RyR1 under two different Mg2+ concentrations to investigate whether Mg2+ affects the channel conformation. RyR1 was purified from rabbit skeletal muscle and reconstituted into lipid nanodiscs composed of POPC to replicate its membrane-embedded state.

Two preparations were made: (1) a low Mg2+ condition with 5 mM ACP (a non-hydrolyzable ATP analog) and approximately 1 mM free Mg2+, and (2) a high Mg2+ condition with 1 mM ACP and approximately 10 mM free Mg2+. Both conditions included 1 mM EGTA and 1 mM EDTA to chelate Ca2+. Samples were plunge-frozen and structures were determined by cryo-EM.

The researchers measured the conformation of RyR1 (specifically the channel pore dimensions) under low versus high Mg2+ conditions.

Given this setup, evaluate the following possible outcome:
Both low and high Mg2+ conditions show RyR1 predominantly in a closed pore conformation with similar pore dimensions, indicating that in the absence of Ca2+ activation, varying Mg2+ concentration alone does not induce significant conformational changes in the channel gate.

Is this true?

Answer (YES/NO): NO